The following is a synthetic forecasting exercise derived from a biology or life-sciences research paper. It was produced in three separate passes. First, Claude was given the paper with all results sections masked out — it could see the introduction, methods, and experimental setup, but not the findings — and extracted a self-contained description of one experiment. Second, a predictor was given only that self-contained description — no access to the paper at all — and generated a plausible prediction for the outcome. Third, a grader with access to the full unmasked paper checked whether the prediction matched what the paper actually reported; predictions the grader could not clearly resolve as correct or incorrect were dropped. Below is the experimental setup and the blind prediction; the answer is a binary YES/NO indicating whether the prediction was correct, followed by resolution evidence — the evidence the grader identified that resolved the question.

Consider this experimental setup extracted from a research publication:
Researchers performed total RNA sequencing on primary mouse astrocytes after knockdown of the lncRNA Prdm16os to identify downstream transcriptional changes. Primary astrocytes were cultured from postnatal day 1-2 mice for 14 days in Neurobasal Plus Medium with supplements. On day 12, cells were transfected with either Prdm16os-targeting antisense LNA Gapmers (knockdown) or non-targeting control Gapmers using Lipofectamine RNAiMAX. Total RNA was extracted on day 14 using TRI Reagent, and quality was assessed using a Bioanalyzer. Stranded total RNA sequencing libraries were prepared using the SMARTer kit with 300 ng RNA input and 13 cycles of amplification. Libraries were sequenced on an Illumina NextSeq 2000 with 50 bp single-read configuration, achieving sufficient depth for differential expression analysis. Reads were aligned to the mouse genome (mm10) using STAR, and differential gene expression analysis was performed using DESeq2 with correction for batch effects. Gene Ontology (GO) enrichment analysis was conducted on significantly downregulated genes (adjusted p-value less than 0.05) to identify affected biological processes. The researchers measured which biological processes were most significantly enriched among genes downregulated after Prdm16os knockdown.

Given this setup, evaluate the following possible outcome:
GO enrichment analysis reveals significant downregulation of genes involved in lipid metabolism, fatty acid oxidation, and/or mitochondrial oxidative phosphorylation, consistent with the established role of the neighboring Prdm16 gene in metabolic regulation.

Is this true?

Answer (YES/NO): NO